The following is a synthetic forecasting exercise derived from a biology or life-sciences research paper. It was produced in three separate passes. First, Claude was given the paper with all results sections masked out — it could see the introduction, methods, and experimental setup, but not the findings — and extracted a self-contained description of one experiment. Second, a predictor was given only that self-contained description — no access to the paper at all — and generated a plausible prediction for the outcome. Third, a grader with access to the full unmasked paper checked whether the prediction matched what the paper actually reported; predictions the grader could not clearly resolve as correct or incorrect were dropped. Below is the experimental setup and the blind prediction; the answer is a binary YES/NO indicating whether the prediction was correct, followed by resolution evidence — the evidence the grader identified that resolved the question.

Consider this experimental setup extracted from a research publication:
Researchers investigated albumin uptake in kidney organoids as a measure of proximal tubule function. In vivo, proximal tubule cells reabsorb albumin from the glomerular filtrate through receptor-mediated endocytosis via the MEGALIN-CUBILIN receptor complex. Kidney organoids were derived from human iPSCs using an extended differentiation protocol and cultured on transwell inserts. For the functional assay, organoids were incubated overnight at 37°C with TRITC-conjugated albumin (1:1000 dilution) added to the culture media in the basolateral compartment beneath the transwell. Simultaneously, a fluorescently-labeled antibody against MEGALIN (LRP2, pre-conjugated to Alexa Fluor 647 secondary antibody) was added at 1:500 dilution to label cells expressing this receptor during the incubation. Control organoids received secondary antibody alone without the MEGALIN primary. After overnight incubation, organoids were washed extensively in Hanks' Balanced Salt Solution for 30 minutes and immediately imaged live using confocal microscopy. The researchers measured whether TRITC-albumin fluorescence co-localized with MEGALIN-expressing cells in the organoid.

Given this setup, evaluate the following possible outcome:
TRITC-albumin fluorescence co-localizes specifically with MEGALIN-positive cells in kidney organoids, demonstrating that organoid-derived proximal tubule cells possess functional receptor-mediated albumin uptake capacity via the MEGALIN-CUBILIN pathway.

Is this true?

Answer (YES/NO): YES